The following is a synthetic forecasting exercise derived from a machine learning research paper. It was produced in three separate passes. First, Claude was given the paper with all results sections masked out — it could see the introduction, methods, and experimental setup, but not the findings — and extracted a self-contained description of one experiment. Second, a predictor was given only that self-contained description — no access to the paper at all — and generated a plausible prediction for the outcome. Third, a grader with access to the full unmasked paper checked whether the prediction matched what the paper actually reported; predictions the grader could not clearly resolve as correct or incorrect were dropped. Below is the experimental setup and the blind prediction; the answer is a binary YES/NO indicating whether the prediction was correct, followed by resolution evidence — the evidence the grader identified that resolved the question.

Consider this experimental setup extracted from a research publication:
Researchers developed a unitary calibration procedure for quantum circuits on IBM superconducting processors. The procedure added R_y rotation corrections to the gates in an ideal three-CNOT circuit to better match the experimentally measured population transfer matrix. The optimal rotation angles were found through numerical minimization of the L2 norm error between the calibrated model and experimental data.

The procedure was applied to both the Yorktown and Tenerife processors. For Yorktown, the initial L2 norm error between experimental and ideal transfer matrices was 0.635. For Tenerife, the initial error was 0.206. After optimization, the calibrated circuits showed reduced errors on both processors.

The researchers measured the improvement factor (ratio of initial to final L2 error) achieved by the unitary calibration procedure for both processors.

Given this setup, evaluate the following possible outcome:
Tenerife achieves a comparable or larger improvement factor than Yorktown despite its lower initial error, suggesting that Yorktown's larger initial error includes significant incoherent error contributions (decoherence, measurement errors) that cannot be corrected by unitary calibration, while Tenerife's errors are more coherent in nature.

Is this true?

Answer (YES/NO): NO